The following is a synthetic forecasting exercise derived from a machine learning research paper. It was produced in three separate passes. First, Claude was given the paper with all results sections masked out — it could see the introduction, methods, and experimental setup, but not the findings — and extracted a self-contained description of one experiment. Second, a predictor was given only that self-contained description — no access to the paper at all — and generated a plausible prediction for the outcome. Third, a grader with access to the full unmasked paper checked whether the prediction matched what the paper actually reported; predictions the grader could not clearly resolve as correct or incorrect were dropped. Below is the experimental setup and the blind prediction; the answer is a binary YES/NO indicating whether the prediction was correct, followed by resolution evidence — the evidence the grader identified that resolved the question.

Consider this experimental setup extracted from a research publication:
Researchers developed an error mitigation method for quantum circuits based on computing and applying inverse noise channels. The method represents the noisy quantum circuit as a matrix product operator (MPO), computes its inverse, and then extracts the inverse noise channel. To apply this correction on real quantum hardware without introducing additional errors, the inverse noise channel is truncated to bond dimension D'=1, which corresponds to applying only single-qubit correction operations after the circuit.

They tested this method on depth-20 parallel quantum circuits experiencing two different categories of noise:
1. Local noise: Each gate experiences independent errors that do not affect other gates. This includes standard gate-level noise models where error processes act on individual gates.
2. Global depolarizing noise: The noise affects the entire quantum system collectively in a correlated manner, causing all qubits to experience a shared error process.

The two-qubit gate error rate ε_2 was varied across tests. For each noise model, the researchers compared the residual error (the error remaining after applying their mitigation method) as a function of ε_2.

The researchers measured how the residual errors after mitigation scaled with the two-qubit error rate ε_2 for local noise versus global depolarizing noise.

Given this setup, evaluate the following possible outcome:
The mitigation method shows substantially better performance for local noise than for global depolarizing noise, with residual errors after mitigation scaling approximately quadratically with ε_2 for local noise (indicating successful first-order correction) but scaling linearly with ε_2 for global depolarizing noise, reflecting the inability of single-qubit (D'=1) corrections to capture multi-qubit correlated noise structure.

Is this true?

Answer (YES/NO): NO